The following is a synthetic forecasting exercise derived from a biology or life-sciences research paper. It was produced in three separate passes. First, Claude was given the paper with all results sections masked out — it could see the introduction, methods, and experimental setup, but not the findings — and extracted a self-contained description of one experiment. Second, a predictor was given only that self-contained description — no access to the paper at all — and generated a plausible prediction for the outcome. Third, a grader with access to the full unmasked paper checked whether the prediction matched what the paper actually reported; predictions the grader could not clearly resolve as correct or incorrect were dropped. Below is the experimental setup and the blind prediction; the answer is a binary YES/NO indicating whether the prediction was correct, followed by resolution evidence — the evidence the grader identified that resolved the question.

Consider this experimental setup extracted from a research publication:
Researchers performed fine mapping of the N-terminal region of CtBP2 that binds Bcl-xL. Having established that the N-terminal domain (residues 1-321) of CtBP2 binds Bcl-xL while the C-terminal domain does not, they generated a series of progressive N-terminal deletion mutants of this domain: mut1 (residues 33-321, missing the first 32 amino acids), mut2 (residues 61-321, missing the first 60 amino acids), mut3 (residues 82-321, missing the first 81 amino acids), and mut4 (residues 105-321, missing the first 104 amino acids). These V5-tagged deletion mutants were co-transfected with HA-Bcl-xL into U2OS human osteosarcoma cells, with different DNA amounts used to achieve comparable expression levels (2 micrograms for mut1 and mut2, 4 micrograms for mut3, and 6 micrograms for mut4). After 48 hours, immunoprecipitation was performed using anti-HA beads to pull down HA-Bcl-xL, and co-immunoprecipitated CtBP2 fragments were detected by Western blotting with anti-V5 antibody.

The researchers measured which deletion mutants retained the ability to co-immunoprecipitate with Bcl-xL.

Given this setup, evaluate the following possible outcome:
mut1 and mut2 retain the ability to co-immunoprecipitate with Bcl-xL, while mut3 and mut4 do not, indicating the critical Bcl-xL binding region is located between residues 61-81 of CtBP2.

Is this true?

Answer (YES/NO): NO